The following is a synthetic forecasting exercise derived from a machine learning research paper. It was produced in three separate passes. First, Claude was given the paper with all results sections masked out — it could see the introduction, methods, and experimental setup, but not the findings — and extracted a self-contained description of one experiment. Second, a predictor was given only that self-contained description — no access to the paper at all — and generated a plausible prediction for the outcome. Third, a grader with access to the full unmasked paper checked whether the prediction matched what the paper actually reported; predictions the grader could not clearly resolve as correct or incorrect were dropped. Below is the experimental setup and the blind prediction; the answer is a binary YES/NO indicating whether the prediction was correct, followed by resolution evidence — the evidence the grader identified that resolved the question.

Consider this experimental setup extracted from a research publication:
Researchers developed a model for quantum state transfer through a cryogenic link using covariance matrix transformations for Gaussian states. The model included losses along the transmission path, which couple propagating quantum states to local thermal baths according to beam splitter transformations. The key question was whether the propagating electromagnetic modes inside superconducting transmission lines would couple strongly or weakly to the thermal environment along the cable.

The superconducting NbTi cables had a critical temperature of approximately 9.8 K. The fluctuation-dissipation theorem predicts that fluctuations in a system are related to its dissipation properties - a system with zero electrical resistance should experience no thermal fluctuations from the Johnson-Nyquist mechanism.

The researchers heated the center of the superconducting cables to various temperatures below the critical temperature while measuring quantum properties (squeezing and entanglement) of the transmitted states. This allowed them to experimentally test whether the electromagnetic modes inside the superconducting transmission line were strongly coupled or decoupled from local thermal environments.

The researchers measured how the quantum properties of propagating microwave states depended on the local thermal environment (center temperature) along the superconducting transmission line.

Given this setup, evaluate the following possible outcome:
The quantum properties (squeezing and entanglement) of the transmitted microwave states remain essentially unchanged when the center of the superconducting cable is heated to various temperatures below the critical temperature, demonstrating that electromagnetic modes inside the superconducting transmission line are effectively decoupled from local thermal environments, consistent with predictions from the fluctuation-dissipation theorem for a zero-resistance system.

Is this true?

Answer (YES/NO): NO